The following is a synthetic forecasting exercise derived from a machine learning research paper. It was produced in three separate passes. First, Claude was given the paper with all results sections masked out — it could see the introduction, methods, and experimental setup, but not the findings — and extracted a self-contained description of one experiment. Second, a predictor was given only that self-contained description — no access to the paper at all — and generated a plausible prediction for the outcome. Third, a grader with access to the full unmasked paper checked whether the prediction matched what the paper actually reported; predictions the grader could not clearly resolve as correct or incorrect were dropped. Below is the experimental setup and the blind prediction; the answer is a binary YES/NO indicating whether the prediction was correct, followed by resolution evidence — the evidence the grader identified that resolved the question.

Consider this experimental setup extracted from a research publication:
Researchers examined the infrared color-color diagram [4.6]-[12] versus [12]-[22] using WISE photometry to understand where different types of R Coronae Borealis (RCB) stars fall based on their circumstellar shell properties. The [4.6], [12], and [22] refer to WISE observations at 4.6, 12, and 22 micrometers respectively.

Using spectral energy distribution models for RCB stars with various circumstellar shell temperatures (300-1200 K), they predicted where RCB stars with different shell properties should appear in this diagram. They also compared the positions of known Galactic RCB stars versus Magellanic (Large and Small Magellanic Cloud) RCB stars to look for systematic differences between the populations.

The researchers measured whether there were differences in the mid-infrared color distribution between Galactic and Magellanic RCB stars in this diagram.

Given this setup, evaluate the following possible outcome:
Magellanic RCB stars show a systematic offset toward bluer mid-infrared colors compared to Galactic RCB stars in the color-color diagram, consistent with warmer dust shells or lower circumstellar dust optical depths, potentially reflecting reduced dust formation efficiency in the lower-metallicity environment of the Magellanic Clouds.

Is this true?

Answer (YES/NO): NO